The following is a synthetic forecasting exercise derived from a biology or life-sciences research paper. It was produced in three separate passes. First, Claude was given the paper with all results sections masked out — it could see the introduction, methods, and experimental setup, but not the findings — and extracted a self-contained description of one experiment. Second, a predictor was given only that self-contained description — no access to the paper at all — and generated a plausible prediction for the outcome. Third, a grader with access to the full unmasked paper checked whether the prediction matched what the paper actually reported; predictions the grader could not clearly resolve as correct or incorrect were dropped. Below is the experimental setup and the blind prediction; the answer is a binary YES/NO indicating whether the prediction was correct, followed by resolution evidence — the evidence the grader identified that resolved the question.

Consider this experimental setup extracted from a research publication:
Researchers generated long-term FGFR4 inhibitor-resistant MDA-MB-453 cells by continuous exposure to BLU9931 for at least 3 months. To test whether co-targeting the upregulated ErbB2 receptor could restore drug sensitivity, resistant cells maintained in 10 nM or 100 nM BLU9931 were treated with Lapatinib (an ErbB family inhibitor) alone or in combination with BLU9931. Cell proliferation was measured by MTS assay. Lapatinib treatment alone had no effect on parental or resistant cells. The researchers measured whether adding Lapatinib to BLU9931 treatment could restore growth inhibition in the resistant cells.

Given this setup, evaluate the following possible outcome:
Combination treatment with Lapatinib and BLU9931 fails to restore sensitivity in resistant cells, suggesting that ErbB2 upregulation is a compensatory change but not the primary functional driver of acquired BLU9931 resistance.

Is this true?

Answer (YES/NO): NO